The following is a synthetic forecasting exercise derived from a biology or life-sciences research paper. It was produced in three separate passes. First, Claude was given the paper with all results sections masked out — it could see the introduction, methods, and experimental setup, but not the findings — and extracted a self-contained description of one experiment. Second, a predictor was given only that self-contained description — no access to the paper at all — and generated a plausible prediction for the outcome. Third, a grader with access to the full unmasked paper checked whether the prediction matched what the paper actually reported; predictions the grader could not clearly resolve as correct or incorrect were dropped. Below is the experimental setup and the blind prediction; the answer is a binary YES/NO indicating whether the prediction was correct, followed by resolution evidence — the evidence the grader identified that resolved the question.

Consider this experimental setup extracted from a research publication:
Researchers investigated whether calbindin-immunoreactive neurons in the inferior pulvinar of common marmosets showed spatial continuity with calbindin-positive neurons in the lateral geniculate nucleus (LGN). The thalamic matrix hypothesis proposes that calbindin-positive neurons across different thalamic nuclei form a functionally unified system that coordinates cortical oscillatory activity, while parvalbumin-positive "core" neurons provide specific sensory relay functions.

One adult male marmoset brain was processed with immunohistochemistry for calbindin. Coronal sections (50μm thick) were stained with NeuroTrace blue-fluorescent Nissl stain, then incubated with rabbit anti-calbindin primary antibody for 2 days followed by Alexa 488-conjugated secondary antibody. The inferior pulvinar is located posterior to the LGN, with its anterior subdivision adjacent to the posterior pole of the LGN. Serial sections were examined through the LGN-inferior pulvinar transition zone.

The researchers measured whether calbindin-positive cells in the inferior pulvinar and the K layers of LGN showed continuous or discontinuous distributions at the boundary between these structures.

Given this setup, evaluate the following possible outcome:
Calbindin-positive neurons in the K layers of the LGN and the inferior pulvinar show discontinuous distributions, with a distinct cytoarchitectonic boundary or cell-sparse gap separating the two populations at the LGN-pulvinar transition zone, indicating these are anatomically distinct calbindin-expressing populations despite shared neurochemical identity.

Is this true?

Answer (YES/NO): NO